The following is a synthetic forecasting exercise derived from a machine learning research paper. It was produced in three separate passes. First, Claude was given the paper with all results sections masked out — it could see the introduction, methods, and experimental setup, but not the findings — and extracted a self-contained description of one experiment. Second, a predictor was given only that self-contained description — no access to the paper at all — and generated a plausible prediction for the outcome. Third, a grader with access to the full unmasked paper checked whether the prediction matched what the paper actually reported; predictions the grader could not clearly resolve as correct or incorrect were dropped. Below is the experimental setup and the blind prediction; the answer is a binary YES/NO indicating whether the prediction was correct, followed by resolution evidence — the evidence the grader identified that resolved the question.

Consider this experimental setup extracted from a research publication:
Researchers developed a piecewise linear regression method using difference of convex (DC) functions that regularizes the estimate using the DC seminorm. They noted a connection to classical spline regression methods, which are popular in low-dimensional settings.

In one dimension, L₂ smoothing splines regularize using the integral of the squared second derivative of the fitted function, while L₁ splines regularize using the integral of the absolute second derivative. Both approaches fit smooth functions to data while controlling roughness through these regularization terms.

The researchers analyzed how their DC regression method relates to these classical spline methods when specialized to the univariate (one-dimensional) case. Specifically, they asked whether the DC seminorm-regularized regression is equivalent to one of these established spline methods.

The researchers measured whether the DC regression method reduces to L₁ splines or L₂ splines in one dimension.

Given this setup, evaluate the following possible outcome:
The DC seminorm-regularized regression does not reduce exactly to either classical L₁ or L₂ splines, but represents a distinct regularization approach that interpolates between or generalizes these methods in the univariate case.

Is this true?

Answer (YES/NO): NO